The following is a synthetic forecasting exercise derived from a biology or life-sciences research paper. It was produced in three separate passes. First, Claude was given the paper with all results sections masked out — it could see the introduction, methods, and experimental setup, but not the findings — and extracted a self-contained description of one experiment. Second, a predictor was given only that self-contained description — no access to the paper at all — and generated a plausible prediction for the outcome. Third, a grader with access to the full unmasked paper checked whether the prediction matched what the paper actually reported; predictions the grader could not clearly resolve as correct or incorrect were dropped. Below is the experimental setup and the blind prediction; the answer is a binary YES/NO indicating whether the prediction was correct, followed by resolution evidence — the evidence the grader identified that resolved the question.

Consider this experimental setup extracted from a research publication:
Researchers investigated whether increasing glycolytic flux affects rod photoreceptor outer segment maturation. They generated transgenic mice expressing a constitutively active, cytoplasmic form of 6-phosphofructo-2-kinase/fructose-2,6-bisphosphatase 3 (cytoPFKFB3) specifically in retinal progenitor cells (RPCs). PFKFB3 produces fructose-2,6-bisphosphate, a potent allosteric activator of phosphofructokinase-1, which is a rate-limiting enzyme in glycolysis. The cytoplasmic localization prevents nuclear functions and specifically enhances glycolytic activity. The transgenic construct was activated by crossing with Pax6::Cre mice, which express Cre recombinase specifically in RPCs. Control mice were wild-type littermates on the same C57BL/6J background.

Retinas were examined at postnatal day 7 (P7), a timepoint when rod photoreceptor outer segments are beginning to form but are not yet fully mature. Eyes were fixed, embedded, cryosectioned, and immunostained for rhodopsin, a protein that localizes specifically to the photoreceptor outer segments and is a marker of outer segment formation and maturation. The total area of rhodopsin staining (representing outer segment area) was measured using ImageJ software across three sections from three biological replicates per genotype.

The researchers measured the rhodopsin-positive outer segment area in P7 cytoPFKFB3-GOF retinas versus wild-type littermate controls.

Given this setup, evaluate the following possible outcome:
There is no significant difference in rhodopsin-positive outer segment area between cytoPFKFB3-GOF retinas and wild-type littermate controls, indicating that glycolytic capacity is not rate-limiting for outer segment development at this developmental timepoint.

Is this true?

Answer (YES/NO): NO